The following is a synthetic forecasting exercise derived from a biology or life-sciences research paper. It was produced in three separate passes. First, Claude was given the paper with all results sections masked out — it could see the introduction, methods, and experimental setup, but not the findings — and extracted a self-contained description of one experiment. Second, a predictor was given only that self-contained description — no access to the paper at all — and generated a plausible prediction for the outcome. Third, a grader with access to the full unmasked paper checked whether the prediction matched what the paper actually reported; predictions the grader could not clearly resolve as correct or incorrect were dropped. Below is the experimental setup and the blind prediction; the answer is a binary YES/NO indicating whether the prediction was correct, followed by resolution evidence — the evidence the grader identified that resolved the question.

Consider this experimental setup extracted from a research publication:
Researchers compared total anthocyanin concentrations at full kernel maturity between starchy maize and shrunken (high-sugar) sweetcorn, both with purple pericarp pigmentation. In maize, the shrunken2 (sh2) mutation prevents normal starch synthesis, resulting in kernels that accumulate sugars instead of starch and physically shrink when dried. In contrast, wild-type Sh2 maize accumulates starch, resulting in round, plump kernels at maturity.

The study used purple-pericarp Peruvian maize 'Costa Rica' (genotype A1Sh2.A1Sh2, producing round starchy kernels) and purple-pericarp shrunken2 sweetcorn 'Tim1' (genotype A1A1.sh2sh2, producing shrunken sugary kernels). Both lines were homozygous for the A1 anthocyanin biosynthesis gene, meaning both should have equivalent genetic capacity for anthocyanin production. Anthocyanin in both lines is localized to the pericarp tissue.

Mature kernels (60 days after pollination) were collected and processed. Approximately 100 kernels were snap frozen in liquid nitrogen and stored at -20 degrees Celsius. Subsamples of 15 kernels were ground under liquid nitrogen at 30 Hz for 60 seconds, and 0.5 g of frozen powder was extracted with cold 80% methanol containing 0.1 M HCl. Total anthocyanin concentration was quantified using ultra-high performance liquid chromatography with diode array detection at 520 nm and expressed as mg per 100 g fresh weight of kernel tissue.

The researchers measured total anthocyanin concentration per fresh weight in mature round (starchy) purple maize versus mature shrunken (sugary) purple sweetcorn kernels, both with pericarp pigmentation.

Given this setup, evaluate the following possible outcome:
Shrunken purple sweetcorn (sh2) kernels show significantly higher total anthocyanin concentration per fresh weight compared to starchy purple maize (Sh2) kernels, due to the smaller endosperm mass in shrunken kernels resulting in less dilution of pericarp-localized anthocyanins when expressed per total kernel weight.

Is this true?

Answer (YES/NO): YES